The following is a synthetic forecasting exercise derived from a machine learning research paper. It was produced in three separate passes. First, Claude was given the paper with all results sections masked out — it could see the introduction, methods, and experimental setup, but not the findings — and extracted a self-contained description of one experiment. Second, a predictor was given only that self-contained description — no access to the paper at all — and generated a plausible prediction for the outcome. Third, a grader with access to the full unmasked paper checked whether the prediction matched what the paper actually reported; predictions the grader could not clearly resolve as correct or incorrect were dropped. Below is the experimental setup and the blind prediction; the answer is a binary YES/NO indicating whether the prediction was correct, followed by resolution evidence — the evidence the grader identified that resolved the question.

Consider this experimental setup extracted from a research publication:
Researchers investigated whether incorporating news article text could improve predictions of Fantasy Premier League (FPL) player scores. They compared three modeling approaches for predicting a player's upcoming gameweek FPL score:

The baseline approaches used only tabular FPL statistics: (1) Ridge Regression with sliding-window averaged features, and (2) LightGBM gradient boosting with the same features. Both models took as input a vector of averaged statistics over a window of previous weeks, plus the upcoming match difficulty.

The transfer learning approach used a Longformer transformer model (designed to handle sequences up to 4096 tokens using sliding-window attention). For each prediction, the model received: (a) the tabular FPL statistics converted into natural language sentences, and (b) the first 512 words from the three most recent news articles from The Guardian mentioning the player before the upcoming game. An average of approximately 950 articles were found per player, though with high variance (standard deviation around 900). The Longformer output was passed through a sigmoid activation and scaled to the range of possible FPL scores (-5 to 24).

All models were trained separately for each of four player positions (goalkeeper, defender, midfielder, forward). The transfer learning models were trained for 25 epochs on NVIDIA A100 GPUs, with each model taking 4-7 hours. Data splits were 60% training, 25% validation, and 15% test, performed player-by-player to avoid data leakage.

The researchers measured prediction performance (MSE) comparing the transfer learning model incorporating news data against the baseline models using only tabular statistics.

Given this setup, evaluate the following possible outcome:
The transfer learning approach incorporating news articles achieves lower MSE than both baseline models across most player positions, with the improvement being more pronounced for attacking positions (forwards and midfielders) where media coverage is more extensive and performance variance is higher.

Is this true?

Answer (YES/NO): NO